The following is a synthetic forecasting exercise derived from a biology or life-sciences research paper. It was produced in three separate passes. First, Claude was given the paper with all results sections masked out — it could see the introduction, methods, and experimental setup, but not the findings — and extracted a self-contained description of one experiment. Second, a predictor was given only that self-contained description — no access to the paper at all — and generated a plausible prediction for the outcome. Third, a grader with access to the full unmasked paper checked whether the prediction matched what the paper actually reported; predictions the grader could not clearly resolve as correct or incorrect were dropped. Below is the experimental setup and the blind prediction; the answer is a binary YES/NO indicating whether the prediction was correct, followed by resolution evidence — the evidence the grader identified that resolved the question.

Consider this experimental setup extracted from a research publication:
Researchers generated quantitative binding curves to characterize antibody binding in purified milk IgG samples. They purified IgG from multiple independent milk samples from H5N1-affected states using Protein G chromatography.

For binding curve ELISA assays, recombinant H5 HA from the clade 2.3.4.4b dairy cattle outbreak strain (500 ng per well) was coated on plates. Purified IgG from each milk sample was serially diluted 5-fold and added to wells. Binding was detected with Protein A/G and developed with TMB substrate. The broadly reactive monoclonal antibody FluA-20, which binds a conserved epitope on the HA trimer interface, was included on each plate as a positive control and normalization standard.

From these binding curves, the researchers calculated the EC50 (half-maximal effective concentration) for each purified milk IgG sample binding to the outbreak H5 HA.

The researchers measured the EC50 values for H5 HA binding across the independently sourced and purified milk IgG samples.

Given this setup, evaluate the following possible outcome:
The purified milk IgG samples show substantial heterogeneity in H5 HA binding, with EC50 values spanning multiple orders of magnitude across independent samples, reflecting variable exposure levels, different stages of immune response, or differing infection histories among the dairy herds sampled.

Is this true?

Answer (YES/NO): NO